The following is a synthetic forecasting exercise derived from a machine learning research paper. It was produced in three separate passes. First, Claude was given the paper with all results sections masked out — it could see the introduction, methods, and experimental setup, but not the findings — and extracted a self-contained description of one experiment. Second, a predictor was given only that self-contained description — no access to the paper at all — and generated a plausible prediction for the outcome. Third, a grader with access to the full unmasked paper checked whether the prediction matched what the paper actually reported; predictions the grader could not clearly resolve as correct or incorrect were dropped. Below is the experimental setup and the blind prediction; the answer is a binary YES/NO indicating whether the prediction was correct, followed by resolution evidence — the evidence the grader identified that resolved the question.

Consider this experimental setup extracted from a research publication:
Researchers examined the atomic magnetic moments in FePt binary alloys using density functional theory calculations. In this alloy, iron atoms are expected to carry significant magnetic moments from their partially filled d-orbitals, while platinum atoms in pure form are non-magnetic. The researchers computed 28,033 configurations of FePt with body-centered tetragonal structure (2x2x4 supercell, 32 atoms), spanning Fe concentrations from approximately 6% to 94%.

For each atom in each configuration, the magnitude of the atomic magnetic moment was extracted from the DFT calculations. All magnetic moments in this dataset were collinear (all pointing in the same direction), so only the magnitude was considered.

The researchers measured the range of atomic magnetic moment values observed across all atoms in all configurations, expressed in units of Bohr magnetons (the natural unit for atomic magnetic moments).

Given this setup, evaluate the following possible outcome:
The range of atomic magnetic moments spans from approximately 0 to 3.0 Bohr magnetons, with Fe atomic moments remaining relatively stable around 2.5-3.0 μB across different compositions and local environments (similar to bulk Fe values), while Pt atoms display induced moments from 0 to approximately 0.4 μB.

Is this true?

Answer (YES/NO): NO